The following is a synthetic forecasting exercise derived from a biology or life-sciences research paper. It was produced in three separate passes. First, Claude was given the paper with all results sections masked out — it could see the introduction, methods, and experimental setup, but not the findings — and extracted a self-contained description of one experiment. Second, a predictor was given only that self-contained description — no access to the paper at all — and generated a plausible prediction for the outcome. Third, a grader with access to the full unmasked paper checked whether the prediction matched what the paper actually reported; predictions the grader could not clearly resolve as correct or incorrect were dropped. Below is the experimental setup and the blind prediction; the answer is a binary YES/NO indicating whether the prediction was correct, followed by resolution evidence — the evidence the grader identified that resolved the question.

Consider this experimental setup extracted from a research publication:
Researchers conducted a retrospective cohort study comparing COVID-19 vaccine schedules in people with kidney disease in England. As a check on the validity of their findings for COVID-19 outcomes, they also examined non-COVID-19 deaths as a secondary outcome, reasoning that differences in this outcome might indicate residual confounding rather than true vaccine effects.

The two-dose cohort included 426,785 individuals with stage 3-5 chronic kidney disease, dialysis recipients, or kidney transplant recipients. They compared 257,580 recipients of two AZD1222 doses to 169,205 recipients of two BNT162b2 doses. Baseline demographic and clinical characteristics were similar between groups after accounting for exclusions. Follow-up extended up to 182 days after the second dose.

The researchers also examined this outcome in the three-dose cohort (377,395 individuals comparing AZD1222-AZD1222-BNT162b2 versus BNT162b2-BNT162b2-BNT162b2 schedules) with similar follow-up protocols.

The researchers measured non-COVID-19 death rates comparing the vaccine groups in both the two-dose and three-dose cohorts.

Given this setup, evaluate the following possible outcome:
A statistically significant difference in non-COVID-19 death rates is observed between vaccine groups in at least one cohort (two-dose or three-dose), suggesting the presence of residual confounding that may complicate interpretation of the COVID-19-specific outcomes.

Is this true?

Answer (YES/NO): YES